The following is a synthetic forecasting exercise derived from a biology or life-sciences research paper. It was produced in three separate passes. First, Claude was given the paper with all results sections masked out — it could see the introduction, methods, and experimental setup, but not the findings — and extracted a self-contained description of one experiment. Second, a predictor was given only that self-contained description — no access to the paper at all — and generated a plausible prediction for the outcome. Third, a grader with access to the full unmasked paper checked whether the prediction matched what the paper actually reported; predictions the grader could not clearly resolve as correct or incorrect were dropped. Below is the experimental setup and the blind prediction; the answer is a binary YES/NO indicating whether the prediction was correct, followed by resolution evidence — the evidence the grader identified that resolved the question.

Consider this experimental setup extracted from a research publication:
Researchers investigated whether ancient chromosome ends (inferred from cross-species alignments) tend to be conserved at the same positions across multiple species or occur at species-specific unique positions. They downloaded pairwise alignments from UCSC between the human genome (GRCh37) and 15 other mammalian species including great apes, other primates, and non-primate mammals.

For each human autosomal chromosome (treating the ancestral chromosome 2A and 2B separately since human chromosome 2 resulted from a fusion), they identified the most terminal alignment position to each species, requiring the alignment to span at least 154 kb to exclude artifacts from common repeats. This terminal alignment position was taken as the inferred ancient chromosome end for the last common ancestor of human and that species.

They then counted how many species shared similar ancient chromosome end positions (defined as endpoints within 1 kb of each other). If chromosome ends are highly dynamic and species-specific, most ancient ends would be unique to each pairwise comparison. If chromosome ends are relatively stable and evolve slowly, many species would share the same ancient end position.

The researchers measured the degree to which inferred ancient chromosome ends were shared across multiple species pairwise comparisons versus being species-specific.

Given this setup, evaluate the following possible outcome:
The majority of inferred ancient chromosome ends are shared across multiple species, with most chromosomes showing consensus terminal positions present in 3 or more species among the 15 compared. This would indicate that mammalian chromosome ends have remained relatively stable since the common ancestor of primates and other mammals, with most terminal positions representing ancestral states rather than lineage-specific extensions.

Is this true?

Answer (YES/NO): YES